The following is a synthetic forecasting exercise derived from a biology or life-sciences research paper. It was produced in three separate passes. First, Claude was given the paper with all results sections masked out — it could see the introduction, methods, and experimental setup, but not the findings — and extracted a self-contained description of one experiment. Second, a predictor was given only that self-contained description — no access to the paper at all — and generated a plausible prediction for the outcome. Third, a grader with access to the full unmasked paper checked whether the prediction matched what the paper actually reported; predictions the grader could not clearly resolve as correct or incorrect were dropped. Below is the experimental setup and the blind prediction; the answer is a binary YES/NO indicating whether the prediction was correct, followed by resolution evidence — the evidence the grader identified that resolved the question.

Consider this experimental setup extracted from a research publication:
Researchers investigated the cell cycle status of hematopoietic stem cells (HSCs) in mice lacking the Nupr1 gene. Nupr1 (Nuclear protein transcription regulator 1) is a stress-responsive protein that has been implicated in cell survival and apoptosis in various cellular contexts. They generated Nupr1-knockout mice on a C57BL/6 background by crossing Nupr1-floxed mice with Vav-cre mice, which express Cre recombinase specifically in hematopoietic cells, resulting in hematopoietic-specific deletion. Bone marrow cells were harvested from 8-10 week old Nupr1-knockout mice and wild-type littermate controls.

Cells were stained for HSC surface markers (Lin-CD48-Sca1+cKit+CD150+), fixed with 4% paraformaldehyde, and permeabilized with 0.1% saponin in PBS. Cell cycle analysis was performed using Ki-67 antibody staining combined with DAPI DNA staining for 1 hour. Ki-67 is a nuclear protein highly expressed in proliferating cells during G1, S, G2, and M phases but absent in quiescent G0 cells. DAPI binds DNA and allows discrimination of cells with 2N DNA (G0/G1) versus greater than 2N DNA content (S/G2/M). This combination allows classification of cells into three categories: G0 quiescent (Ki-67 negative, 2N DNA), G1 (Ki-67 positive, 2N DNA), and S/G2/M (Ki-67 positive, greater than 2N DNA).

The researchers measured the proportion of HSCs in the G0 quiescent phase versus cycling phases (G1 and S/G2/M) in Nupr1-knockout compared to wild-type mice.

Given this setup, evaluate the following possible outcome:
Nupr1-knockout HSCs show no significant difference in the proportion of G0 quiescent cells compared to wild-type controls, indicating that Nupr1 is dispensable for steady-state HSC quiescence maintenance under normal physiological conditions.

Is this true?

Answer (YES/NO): NO